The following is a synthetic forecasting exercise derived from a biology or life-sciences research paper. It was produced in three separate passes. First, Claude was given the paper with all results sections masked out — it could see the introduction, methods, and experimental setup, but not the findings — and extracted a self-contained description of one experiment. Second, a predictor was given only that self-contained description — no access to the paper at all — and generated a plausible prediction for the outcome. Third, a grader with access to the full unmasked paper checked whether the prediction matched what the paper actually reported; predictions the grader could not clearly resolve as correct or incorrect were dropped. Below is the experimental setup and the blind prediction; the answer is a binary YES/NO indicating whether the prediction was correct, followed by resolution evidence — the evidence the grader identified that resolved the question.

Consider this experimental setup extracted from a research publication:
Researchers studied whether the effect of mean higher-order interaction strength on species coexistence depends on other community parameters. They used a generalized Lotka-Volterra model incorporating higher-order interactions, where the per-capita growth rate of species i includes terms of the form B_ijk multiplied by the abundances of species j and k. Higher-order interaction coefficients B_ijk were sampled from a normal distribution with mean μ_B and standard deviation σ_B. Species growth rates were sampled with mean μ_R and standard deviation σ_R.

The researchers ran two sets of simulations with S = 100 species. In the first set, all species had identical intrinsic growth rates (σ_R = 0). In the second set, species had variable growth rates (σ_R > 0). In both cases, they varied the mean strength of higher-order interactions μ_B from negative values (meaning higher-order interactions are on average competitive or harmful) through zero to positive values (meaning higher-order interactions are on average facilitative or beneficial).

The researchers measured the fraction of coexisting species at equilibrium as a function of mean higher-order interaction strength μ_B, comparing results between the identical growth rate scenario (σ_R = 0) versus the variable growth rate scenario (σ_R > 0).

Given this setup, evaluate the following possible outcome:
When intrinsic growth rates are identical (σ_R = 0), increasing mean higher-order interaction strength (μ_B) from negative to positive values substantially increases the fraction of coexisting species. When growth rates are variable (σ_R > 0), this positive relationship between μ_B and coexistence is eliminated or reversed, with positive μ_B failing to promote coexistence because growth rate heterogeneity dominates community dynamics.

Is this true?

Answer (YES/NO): YES